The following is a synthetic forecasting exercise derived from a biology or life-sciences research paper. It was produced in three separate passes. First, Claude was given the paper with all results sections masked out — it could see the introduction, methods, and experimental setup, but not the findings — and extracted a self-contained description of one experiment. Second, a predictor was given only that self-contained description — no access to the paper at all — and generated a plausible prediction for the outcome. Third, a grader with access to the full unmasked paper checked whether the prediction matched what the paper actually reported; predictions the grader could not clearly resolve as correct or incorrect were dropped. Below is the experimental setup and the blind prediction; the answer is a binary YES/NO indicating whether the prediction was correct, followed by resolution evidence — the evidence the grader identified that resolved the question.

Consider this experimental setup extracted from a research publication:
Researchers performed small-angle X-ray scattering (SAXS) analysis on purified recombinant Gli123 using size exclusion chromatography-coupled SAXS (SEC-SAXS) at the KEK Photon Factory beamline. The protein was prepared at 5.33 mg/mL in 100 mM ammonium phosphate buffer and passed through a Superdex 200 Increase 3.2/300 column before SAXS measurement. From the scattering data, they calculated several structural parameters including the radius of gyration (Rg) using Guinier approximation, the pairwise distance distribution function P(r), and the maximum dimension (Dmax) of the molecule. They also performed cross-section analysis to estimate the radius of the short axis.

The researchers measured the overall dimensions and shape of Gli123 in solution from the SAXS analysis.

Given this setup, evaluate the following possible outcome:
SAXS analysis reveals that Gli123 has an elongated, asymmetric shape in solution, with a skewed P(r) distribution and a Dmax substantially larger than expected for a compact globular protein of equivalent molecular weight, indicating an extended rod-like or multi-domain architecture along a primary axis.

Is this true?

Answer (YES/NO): YES